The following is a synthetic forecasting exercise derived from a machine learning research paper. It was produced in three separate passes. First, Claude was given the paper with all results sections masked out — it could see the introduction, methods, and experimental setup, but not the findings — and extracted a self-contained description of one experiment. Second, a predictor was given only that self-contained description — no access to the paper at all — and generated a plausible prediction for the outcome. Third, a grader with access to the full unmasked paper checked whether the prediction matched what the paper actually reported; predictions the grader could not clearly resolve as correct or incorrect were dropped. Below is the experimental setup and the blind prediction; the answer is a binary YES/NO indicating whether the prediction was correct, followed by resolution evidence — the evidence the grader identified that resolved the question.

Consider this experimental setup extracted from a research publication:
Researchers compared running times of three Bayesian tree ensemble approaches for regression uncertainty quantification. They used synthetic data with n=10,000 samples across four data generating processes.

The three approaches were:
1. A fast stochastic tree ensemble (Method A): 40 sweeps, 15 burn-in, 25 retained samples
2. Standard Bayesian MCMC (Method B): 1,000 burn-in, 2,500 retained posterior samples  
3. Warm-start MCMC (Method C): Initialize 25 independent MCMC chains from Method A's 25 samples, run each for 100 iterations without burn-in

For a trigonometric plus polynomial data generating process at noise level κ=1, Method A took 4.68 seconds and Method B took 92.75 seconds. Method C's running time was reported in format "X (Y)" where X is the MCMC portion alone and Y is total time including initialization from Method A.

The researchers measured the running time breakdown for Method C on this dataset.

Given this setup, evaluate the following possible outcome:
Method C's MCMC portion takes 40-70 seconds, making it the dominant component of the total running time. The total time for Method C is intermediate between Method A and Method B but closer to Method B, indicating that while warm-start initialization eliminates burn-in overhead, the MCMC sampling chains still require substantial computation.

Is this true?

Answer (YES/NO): NO